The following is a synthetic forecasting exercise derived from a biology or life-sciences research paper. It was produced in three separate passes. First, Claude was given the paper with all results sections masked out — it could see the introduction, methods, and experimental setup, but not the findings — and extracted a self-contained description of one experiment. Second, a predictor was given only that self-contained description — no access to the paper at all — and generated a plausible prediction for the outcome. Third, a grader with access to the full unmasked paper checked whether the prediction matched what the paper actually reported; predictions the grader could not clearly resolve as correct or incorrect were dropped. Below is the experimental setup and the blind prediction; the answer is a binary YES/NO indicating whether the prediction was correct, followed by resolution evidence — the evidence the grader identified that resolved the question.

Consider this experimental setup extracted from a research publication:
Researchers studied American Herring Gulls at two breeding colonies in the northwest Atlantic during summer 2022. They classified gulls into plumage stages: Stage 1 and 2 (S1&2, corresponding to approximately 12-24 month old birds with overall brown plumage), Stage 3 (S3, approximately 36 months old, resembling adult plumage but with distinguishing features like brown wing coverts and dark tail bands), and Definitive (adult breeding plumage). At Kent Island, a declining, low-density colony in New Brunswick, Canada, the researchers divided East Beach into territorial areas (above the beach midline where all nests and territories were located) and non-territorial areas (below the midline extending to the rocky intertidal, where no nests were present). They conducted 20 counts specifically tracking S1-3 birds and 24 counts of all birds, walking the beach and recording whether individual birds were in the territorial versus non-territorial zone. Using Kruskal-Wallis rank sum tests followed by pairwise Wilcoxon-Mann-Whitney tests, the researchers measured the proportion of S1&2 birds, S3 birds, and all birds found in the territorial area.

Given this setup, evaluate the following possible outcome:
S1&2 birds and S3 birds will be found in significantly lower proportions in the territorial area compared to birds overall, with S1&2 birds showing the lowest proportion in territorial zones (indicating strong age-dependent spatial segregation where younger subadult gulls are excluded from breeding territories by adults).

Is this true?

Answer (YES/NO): YES